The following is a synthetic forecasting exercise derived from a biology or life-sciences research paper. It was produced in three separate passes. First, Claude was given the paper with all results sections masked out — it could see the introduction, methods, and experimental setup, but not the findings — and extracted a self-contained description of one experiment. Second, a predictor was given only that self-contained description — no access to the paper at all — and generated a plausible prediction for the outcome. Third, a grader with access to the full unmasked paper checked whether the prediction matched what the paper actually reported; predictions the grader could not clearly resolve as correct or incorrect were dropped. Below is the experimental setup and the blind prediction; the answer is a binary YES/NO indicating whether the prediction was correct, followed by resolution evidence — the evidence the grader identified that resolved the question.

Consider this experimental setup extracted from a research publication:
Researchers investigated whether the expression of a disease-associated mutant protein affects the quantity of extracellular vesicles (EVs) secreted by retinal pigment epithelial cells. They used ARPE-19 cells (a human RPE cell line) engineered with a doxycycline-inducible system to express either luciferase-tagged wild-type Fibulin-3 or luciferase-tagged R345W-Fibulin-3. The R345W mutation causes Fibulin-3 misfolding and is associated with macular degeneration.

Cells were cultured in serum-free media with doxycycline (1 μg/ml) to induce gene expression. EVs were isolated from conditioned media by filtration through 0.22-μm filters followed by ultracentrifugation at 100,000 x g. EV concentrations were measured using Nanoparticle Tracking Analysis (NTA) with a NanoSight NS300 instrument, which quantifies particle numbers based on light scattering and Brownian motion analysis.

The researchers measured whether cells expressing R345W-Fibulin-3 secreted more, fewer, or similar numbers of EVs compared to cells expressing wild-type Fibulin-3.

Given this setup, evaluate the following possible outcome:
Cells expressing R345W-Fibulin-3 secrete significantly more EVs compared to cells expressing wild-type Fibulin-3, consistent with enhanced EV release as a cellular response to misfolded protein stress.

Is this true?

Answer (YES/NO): NO